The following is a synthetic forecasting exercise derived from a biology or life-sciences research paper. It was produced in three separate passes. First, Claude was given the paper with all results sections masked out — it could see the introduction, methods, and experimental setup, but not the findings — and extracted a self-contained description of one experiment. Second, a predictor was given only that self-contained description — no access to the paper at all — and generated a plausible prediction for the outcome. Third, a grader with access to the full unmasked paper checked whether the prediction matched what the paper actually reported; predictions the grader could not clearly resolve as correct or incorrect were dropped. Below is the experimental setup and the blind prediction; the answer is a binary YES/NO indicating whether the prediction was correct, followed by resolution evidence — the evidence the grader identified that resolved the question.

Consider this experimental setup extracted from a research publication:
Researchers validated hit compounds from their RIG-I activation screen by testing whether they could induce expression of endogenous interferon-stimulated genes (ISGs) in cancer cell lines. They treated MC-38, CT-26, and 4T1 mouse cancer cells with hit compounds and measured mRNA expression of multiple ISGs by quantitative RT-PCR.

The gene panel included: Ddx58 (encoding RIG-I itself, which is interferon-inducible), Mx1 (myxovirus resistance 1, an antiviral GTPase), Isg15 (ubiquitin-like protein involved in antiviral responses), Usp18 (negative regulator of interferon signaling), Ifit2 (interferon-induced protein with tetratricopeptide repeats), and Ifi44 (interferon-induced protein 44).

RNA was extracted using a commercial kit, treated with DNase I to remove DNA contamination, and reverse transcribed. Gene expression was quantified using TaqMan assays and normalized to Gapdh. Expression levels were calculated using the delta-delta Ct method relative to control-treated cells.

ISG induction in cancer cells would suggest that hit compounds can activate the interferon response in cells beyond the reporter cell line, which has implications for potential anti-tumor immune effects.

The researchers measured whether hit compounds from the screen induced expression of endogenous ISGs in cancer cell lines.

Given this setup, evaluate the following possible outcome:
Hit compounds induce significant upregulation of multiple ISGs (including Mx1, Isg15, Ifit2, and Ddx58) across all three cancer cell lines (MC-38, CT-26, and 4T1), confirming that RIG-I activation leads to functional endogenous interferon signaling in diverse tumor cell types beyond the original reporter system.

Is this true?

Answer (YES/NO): NO